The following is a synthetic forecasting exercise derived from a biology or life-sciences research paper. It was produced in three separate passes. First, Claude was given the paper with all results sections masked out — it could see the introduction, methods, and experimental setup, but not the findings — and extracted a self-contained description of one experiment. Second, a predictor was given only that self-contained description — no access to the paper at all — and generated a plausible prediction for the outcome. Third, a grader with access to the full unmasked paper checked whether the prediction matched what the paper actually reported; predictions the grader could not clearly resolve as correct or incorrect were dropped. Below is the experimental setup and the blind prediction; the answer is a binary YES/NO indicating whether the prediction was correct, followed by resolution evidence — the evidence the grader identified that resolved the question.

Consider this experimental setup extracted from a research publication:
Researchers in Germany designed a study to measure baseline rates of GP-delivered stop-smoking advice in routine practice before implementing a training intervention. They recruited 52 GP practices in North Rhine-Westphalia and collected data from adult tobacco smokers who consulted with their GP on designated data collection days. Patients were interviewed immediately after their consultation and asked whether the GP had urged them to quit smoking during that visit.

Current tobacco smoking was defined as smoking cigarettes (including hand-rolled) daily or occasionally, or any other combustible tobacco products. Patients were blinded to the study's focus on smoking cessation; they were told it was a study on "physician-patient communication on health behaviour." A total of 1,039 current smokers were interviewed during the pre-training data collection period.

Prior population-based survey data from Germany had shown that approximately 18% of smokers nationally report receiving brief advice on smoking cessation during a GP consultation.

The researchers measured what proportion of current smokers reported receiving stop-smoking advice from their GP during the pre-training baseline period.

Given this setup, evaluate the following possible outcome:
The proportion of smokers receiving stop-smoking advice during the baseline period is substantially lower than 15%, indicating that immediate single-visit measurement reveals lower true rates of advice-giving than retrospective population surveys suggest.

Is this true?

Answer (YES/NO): NO